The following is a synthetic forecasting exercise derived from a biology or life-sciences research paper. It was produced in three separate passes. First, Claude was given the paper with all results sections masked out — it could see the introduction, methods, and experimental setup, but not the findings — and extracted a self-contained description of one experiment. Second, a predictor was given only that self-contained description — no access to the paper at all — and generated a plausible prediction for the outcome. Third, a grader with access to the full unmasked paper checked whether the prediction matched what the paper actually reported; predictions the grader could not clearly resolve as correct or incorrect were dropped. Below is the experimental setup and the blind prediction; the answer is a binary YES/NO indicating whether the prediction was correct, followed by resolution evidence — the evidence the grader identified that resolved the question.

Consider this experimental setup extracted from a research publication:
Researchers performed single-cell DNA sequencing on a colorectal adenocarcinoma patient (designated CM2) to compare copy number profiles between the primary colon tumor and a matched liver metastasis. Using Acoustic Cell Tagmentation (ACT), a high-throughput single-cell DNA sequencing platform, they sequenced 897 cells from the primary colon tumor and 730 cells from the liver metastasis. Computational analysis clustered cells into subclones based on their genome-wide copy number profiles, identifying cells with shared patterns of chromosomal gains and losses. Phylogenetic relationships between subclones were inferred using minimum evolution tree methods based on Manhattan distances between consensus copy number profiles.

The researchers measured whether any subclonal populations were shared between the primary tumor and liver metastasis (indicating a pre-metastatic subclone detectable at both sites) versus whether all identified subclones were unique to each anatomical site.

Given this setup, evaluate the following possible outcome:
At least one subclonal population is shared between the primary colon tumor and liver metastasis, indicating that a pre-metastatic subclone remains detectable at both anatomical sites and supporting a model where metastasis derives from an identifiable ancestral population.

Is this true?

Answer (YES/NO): YES